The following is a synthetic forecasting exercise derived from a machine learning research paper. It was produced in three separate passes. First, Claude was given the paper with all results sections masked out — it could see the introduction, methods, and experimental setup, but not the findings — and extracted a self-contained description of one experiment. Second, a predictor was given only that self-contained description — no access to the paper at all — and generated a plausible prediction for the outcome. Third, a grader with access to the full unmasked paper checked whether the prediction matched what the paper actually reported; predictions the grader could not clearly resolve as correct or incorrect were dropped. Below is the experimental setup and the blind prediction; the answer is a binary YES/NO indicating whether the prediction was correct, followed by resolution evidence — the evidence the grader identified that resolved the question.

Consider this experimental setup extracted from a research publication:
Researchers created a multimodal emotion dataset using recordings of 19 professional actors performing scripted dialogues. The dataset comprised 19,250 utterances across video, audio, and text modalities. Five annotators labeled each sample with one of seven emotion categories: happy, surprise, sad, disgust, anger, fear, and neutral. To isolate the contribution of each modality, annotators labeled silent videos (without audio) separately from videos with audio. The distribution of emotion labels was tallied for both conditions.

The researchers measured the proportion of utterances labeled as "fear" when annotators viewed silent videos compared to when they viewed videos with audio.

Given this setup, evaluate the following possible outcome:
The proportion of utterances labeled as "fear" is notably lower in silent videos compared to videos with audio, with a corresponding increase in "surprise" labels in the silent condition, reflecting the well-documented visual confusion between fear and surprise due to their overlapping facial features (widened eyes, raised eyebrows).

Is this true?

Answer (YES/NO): NO